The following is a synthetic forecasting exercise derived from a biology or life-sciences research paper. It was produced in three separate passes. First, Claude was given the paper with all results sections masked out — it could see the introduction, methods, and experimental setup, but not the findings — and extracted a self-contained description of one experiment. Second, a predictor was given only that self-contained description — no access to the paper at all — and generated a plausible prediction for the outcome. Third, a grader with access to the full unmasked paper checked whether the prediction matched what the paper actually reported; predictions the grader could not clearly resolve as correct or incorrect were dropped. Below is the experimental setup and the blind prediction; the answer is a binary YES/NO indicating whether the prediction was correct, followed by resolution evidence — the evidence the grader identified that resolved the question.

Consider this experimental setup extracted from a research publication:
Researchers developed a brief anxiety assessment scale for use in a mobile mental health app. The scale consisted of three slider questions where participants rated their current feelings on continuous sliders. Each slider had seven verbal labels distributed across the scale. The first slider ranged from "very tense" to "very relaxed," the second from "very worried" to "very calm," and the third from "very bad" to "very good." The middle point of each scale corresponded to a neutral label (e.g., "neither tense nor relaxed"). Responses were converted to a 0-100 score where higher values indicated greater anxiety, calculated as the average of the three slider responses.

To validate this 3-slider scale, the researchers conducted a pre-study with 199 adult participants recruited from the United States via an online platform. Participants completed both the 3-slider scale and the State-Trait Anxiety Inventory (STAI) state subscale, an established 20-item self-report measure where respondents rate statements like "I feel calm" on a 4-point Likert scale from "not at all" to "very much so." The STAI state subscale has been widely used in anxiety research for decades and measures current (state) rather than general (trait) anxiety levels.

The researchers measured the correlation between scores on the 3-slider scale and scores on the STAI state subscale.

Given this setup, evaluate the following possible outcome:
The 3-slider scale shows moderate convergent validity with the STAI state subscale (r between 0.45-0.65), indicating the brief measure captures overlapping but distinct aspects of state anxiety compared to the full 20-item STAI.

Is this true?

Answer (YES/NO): NO